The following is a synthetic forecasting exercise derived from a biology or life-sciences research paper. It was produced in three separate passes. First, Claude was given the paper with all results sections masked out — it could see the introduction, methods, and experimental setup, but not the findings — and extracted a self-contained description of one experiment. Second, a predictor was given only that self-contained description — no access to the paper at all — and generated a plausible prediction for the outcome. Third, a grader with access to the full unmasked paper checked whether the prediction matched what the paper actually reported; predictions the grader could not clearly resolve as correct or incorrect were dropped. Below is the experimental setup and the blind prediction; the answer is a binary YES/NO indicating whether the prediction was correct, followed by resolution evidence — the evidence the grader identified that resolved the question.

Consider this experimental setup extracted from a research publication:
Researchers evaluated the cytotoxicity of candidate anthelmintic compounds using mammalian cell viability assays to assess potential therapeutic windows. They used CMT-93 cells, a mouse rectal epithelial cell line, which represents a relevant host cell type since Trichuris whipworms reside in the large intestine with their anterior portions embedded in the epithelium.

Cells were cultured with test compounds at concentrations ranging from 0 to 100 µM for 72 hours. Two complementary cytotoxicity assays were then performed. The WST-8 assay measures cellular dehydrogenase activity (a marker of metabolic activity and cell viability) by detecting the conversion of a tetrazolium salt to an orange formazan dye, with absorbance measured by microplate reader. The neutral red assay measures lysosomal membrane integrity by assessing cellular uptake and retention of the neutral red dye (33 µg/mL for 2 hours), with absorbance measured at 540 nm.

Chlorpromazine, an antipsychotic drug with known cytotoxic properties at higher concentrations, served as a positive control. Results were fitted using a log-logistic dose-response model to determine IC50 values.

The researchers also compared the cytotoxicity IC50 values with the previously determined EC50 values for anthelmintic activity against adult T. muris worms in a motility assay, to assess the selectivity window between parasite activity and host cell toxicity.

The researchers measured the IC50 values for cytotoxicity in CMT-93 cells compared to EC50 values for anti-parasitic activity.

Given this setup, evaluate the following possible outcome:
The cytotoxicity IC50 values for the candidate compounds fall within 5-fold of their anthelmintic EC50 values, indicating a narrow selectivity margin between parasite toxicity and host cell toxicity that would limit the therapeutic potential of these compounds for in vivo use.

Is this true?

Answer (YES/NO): YES